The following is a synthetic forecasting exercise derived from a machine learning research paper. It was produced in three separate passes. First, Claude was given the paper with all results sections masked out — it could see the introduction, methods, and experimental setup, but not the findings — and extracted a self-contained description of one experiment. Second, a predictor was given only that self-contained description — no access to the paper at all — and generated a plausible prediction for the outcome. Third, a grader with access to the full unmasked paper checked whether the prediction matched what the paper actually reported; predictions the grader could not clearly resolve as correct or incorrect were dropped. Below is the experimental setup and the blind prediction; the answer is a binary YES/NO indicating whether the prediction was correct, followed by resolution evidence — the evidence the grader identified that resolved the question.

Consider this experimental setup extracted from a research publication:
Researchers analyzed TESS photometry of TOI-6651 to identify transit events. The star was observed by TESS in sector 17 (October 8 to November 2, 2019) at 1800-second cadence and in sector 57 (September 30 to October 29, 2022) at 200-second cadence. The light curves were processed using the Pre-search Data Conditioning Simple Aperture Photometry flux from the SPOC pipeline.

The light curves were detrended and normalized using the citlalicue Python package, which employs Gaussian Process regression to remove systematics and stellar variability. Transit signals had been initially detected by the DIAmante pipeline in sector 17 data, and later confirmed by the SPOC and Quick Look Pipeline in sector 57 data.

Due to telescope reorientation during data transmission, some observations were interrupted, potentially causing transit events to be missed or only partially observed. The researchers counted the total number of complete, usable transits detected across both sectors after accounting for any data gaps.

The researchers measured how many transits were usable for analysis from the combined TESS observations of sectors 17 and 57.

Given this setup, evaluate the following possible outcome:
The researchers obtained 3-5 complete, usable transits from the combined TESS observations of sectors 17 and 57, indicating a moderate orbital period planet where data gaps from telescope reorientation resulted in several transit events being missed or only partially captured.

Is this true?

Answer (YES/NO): NO